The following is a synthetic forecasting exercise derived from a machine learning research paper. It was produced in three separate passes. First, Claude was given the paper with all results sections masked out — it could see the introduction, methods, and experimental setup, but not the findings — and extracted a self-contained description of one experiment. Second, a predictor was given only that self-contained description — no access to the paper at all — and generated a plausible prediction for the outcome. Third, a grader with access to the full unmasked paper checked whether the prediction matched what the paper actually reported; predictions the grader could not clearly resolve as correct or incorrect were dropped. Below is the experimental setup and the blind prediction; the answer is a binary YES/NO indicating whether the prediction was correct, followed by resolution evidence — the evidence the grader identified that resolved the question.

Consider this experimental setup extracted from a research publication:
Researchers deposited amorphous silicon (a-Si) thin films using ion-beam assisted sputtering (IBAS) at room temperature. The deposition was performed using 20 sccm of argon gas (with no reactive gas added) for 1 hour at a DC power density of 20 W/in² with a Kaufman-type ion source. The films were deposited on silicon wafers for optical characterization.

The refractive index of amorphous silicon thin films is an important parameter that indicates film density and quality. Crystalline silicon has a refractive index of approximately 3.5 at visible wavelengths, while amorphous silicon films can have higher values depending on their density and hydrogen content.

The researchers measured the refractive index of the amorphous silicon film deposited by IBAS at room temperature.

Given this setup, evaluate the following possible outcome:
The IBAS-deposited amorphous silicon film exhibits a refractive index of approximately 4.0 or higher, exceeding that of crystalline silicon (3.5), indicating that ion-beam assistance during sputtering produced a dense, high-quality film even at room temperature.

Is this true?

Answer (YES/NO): YES